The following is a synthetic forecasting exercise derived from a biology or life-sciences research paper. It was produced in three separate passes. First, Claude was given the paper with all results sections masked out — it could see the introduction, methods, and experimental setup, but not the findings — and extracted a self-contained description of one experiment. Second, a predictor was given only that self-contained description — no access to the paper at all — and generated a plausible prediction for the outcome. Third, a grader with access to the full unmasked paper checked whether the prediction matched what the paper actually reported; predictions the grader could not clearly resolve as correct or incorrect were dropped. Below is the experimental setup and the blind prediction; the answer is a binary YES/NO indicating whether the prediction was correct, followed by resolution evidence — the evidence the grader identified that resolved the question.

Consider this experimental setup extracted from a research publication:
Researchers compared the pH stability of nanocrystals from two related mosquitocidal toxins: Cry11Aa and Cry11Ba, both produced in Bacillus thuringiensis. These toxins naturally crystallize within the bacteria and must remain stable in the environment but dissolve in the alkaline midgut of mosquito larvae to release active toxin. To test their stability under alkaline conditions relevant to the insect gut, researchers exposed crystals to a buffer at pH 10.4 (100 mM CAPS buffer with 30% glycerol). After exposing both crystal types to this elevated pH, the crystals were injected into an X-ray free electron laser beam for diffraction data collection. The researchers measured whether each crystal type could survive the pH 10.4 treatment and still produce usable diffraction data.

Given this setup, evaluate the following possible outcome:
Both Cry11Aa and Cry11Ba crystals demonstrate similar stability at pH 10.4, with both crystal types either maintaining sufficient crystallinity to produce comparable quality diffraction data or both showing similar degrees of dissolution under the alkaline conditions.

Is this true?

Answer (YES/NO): NO